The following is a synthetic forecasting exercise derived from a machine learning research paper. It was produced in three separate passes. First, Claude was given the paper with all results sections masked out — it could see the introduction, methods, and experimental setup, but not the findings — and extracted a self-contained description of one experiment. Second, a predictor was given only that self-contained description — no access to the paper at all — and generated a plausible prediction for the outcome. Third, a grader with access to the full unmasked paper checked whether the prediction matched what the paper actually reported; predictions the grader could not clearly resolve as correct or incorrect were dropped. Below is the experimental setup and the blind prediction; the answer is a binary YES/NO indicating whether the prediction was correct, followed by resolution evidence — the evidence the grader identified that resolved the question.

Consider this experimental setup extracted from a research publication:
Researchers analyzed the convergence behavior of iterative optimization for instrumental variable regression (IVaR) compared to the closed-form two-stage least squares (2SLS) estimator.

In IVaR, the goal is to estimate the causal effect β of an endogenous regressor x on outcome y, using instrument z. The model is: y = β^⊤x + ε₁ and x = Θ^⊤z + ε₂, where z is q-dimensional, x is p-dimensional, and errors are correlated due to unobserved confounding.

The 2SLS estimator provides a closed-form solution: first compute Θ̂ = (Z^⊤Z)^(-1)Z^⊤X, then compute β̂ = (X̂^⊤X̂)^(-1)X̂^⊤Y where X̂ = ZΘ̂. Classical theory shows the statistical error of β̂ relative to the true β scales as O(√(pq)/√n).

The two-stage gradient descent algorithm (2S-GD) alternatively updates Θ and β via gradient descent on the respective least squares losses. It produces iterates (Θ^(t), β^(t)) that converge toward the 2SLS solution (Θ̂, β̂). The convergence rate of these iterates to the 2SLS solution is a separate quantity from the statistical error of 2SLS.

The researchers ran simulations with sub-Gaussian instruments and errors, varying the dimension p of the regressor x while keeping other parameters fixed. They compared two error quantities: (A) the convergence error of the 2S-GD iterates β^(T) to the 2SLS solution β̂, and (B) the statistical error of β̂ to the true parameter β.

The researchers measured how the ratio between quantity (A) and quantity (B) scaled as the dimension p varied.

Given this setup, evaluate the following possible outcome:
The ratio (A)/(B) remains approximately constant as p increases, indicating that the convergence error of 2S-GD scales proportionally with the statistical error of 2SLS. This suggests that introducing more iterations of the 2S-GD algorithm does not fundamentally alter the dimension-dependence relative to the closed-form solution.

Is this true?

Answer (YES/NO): NO